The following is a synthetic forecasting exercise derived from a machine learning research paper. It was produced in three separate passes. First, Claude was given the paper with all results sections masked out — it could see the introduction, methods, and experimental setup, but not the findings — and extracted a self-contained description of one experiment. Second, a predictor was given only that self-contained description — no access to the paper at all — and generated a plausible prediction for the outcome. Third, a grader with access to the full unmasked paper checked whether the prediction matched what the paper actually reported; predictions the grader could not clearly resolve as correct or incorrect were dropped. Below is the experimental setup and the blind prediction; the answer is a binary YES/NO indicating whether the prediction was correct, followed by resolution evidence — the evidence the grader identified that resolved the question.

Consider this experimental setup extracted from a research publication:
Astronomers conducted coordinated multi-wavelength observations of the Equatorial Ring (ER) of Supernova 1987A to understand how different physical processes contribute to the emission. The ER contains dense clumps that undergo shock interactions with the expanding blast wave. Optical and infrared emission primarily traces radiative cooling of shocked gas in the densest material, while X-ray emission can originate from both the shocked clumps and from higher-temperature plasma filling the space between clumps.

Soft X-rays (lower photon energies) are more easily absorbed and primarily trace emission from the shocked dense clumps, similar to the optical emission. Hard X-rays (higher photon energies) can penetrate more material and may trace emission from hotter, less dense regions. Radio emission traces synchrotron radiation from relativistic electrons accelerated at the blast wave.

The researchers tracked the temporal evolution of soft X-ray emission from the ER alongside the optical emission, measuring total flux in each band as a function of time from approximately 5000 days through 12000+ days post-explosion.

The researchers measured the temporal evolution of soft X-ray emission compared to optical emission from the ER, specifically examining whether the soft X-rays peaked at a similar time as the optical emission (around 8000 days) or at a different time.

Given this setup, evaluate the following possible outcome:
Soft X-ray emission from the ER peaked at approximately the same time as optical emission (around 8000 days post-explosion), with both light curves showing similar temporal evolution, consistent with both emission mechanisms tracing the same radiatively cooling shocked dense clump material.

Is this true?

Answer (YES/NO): NO